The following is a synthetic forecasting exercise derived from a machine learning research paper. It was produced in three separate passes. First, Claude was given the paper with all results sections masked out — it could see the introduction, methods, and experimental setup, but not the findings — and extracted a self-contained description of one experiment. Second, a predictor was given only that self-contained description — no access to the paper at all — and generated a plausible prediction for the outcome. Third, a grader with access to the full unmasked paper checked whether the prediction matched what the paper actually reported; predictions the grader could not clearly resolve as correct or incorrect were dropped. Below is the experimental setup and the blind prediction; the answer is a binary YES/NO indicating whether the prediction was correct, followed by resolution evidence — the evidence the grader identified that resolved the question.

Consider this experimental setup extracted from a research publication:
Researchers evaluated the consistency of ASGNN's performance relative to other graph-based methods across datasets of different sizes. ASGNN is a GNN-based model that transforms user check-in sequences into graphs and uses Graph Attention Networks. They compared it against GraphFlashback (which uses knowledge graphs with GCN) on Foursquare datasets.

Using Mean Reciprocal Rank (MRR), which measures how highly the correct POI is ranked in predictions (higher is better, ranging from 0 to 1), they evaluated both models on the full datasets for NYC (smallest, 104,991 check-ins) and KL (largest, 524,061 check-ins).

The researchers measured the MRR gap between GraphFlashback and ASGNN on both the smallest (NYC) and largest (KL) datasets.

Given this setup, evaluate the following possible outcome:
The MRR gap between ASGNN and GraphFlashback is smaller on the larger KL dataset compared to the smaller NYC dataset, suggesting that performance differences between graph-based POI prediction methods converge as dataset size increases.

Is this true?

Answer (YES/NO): YES